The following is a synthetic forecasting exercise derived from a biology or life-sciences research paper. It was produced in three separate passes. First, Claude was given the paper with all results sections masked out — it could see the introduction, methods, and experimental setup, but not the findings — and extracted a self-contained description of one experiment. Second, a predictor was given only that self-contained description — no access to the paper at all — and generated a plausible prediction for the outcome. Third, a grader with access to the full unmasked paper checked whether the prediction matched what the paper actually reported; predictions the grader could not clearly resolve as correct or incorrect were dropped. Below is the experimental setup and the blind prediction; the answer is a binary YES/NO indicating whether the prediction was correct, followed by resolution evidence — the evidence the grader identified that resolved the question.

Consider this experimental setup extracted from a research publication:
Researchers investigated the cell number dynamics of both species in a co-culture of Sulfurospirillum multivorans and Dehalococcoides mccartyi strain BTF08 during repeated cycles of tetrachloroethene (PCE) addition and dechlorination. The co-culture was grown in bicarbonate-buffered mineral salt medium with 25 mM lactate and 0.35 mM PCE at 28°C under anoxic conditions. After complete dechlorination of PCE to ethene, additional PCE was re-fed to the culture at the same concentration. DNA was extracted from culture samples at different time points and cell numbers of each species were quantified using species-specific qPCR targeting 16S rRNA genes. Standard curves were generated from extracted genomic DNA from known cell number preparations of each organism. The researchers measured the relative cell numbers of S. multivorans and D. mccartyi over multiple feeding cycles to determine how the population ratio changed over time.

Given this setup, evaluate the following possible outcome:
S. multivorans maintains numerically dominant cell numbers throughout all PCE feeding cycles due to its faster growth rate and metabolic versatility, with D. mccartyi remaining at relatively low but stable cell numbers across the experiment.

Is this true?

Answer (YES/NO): NO